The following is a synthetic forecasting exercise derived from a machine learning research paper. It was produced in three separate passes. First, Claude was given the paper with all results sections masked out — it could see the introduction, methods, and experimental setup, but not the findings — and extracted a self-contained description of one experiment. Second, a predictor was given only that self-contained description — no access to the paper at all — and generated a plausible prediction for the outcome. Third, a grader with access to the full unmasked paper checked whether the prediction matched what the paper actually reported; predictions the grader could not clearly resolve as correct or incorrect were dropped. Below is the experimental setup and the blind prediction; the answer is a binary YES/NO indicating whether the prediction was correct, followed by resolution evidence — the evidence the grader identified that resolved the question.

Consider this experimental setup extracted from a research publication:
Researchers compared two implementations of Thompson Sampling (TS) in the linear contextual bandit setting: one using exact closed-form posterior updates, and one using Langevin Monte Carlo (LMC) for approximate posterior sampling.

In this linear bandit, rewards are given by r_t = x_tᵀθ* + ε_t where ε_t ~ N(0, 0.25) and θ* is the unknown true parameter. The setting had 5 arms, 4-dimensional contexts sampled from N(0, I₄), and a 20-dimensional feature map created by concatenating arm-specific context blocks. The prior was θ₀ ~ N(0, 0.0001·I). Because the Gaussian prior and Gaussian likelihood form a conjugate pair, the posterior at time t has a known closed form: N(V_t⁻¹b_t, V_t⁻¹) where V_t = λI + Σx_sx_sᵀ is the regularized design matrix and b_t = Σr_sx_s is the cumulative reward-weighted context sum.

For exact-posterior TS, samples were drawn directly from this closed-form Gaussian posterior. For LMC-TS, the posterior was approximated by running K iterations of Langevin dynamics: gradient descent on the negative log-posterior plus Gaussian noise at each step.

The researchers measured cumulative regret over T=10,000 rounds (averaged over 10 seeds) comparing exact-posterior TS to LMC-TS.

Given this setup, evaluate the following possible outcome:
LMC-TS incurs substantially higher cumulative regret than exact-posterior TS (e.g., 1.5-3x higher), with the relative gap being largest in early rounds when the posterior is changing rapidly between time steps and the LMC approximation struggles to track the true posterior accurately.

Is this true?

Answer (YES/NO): NO